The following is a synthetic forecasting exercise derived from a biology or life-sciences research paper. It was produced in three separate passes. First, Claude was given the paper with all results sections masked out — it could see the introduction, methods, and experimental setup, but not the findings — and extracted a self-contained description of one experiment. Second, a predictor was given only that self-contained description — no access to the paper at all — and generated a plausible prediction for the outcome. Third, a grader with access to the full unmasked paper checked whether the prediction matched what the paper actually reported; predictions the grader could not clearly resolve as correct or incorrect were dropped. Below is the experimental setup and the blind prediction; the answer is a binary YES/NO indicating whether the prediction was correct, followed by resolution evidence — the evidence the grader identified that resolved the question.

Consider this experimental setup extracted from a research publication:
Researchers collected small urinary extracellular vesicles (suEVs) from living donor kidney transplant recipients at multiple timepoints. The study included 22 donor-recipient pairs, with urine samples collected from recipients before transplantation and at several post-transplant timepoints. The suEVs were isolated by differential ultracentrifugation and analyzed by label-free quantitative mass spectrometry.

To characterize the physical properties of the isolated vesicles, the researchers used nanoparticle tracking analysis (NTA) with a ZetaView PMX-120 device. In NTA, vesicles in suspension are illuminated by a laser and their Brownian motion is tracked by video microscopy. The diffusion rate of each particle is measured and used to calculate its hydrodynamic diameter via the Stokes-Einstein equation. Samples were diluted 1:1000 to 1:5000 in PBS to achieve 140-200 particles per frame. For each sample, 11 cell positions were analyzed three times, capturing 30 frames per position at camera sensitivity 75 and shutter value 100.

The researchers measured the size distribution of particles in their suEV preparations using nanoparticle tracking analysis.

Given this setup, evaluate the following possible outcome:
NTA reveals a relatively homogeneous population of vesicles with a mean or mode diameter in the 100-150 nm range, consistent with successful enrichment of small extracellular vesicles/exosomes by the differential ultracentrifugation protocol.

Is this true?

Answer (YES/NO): NO